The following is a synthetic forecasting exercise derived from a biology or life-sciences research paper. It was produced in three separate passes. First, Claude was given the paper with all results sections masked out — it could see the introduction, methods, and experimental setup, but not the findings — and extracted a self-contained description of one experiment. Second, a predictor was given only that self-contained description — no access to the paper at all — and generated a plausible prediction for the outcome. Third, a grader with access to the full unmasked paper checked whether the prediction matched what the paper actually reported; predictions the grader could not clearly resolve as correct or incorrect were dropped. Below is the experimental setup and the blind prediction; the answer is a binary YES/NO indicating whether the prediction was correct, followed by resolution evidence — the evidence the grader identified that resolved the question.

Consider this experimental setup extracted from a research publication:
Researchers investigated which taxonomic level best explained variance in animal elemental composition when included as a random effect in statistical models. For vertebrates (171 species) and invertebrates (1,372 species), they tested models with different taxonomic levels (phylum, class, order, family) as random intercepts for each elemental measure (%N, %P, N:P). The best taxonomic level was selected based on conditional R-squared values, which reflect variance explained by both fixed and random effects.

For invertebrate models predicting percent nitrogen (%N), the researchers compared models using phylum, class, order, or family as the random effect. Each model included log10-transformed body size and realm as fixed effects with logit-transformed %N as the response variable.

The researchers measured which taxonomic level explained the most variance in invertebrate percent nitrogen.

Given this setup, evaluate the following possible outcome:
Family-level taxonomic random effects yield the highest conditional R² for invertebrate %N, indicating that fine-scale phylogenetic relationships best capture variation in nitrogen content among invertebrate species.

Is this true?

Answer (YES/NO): NO